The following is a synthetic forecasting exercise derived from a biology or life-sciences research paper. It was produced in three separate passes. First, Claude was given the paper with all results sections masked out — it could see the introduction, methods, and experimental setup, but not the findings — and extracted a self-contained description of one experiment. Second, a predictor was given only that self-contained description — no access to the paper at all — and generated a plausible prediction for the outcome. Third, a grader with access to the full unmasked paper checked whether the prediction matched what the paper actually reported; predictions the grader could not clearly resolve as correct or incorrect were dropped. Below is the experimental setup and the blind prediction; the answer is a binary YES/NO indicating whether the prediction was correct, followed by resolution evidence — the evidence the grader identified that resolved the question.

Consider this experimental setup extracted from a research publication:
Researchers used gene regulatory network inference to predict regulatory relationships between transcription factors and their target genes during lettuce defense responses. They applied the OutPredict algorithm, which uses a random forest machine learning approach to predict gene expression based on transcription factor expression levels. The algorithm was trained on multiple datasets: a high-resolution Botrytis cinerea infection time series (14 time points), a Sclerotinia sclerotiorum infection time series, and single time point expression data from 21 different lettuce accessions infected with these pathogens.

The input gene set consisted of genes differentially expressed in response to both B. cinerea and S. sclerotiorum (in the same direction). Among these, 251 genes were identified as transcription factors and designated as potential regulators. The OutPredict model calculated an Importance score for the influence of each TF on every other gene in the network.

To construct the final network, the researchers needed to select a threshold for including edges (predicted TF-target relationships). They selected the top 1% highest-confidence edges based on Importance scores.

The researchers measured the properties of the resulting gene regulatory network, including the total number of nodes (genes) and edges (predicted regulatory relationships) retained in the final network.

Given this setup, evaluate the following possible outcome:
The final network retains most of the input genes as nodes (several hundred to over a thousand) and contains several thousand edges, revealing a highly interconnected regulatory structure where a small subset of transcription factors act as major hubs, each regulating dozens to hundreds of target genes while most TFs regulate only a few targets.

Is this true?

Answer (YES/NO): YES